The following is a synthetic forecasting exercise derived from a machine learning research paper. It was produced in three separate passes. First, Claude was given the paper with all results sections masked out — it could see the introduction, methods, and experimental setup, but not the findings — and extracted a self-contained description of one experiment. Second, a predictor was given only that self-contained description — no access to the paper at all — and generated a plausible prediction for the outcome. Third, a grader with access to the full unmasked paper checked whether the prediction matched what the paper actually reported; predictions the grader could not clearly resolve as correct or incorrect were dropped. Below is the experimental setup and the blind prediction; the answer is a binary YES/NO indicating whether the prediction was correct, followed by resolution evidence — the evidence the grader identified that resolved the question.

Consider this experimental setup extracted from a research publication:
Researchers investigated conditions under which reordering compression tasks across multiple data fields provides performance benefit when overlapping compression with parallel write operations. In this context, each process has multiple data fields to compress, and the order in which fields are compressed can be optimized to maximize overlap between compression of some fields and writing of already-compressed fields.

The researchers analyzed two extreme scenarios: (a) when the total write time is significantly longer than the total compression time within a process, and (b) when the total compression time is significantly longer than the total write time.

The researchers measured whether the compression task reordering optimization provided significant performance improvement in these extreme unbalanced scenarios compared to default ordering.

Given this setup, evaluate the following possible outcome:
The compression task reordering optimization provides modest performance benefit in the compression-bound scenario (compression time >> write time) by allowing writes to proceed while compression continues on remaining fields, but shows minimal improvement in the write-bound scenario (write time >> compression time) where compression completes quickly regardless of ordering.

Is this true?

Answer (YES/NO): NO